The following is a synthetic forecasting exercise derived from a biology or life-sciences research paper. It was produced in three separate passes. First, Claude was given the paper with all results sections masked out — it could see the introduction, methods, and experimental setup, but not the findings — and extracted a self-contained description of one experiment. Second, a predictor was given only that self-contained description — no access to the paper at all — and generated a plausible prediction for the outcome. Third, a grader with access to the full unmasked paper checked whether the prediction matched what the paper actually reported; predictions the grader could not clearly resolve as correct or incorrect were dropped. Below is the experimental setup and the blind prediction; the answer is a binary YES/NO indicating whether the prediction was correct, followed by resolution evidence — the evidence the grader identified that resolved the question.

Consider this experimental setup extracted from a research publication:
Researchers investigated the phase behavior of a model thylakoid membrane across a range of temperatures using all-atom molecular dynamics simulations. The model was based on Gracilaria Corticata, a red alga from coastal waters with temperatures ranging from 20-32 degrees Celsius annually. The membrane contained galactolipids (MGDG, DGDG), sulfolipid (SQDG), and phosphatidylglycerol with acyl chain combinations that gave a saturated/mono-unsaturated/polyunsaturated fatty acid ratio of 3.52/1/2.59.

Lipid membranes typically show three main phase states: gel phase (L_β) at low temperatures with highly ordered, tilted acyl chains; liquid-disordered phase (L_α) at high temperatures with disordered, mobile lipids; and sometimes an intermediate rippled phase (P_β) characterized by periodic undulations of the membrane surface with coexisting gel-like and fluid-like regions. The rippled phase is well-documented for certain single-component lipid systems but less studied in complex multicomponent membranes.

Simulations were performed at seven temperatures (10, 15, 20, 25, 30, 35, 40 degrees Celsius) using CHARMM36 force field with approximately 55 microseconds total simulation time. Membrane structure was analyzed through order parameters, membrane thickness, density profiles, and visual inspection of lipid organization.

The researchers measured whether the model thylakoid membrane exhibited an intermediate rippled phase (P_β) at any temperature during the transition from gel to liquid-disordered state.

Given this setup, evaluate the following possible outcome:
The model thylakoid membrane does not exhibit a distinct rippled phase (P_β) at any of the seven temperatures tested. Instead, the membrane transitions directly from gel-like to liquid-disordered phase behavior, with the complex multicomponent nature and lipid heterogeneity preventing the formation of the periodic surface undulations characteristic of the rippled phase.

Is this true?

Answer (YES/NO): NO